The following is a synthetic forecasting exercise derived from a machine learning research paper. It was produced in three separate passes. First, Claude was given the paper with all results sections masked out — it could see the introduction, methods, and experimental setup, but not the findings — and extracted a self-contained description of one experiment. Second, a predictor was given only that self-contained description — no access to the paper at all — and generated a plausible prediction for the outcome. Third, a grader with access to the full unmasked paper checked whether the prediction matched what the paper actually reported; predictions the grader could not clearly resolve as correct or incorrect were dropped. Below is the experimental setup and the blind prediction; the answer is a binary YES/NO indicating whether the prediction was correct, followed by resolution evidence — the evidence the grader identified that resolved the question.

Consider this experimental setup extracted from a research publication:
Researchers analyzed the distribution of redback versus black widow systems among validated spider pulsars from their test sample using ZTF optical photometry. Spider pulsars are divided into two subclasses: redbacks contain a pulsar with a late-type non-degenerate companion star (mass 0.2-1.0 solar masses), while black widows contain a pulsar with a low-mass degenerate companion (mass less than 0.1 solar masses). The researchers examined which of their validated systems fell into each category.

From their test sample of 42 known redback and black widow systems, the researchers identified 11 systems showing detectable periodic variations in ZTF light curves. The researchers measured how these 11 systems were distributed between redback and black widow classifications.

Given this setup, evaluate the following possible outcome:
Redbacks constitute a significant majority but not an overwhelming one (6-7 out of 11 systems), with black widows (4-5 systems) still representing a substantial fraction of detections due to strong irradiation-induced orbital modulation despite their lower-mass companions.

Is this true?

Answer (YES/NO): NO